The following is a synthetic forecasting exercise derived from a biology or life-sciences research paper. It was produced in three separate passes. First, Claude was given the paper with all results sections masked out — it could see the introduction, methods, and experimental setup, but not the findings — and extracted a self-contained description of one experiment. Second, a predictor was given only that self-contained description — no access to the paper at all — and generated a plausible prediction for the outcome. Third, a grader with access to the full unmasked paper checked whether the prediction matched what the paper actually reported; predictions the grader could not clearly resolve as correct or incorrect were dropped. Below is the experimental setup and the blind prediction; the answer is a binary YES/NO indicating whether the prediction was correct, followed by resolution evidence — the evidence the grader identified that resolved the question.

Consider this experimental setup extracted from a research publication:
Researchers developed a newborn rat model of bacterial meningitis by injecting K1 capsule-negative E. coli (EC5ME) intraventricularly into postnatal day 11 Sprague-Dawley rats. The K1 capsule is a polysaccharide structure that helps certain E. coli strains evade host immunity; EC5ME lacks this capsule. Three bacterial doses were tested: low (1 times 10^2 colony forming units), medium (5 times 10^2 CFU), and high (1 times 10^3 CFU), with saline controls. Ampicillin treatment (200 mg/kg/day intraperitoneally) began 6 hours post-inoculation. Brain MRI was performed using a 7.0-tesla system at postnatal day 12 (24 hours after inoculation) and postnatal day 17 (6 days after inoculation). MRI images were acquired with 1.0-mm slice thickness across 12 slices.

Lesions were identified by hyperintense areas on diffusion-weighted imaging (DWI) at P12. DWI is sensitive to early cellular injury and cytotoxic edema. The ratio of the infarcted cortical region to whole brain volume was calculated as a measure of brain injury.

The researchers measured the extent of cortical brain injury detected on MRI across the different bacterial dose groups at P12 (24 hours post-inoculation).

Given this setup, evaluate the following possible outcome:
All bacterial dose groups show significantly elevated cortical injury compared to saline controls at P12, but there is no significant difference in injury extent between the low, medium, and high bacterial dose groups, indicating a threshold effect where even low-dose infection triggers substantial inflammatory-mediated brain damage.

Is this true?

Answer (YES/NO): NO